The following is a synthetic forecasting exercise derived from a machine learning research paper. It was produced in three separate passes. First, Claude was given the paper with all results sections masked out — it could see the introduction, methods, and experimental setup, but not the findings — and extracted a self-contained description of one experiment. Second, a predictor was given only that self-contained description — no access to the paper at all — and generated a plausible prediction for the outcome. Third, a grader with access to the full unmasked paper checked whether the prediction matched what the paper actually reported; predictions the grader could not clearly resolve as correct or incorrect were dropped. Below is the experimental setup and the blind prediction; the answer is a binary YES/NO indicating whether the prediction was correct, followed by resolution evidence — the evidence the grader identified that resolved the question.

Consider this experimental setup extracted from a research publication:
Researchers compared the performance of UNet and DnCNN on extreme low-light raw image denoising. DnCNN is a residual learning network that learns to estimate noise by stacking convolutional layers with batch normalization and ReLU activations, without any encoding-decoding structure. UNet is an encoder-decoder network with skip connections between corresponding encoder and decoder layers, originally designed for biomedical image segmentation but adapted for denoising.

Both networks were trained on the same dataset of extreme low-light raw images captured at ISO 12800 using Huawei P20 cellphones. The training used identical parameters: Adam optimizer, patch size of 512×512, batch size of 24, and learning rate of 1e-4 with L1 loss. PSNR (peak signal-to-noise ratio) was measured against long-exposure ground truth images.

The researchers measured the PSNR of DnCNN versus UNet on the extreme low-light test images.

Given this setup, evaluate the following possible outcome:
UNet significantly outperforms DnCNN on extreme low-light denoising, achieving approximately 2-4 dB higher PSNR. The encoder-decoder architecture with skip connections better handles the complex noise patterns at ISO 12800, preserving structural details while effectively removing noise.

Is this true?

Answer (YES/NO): NO